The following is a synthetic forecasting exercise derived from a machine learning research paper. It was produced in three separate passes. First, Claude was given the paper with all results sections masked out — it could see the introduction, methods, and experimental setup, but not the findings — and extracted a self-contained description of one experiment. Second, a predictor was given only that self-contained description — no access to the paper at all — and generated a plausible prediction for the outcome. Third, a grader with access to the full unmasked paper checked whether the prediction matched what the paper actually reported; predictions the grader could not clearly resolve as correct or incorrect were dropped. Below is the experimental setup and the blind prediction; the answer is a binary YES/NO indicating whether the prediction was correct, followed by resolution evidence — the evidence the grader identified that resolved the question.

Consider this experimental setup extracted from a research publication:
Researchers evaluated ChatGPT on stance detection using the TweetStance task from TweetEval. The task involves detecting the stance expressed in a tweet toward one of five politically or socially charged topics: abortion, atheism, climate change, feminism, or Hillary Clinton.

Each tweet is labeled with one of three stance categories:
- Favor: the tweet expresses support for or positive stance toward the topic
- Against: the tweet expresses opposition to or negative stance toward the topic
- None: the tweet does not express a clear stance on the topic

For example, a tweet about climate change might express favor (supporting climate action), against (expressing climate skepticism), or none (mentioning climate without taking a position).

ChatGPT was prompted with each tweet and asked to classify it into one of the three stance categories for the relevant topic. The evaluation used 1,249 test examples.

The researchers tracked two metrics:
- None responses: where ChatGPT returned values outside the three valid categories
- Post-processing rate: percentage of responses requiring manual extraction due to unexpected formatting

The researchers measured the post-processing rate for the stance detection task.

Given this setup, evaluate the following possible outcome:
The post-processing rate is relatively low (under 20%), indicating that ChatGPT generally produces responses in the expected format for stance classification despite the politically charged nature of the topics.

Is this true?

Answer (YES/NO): YES